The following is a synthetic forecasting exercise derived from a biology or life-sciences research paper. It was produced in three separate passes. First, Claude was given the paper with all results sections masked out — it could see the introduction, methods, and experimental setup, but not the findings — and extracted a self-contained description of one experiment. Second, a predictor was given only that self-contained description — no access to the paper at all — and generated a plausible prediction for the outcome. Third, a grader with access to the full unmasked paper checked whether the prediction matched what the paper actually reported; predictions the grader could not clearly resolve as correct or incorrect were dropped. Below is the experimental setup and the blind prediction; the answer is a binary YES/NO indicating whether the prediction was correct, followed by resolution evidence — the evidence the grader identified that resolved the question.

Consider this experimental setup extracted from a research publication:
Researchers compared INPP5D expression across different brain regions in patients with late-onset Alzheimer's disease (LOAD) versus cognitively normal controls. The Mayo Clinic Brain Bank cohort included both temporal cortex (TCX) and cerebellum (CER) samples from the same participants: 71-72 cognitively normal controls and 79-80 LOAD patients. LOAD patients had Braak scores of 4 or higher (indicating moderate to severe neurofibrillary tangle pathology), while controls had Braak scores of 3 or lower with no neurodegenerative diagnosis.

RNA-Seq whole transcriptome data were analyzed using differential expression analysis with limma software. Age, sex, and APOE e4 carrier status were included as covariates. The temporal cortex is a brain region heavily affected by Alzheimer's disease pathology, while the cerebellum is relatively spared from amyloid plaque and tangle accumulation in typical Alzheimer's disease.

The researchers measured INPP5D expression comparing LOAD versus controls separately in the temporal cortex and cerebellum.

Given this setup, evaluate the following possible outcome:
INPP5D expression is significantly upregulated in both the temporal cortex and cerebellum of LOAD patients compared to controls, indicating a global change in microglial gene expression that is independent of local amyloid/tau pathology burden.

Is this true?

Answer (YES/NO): NO